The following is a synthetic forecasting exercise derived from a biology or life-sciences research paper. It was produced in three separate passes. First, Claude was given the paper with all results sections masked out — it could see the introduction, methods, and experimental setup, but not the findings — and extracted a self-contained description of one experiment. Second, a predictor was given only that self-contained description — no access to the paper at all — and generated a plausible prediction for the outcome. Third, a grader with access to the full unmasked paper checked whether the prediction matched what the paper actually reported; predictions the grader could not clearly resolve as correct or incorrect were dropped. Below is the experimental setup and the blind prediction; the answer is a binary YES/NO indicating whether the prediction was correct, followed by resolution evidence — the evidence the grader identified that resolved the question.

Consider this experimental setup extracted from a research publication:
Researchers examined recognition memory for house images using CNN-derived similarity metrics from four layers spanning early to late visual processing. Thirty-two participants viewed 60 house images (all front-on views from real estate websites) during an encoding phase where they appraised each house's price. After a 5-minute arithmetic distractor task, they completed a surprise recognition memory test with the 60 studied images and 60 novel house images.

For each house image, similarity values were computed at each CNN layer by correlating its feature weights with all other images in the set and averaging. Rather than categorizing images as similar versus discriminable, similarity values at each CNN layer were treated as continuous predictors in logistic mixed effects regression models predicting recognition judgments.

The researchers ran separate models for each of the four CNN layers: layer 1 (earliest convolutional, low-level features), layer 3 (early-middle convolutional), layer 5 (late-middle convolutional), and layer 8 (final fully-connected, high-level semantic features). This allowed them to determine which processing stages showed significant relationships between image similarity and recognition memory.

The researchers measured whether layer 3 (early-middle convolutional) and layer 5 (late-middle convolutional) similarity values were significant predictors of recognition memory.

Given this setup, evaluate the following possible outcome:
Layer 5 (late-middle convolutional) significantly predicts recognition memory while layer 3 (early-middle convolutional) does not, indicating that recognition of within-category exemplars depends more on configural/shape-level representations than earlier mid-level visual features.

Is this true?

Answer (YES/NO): YES